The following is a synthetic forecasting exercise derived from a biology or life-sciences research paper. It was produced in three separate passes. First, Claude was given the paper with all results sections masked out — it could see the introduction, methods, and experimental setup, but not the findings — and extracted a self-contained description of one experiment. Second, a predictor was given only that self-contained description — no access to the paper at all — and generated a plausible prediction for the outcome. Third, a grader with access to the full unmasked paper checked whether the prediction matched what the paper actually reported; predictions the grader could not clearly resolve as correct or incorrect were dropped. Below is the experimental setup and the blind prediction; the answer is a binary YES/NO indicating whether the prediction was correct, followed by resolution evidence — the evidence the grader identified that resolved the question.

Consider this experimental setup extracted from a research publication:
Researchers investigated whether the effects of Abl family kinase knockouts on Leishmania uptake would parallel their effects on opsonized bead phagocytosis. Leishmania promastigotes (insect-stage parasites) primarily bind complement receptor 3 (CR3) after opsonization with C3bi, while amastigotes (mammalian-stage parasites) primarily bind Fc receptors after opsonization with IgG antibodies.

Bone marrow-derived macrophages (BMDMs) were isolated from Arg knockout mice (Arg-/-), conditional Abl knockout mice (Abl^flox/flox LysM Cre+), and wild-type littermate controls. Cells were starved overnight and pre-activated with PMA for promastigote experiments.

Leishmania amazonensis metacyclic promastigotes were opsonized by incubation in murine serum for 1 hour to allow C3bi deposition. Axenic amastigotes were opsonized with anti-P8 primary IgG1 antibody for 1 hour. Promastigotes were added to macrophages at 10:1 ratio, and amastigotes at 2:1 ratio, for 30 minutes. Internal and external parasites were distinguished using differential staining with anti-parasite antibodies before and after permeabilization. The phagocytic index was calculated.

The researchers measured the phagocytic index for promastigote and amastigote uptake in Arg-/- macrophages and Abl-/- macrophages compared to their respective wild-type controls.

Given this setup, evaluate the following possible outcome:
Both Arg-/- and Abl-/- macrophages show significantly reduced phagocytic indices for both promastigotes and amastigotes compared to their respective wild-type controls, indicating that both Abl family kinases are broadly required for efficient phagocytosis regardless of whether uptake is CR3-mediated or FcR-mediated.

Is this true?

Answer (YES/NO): NO